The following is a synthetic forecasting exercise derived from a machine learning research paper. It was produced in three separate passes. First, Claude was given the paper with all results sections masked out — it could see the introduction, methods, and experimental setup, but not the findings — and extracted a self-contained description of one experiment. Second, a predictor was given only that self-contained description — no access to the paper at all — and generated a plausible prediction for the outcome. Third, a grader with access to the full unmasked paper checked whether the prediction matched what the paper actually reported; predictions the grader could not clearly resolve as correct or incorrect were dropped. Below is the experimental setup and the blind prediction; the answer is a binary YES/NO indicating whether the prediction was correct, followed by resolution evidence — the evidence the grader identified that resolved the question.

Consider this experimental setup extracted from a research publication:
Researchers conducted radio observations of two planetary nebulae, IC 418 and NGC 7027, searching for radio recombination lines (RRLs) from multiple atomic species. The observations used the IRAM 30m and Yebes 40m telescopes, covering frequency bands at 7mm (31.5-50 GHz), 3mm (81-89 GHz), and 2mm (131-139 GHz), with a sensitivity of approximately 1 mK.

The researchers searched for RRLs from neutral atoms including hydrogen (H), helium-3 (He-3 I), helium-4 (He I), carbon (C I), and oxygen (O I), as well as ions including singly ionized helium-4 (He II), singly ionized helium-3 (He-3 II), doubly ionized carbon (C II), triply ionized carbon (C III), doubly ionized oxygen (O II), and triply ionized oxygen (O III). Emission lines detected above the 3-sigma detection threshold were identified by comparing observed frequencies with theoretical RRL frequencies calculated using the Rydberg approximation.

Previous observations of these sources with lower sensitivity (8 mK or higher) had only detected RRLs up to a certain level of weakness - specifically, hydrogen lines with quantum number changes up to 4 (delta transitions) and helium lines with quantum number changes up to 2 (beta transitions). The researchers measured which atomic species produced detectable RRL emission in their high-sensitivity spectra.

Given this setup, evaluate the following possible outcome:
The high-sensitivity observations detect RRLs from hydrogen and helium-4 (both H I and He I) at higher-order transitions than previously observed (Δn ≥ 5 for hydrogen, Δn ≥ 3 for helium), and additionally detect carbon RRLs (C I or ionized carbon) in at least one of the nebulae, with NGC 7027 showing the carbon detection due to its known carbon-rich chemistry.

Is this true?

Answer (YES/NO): NO